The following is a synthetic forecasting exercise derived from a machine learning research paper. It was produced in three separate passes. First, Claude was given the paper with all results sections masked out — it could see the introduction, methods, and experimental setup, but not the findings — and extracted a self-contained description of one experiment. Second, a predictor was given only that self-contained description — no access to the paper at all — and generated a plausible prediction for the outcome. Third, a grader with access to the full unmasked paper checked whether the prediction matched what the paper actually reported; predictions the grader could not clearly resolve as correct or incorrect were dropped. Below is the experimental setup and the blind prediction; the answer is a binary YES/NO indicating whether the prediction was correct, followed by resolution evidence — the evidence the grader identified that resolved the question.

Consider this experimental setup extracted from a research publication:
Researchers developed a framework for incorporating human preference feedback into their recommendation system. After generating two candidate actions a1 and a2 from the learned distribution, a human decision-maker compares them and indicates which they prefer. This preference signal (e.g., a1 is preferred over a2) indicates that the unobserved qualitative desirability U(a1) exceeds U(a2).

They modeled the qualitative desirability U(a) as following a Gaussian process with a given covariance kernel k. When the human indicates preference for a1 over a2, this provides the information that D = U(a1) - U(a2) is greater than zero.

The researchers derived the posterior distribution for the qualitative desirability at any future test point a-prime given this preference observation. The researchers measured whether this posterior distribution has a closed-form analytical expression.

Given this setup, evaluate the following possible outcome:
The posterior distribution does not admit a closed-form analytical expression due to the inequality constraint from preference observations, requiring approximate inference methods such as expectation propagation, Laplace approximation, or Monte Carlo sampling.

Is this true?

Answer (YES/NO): NO